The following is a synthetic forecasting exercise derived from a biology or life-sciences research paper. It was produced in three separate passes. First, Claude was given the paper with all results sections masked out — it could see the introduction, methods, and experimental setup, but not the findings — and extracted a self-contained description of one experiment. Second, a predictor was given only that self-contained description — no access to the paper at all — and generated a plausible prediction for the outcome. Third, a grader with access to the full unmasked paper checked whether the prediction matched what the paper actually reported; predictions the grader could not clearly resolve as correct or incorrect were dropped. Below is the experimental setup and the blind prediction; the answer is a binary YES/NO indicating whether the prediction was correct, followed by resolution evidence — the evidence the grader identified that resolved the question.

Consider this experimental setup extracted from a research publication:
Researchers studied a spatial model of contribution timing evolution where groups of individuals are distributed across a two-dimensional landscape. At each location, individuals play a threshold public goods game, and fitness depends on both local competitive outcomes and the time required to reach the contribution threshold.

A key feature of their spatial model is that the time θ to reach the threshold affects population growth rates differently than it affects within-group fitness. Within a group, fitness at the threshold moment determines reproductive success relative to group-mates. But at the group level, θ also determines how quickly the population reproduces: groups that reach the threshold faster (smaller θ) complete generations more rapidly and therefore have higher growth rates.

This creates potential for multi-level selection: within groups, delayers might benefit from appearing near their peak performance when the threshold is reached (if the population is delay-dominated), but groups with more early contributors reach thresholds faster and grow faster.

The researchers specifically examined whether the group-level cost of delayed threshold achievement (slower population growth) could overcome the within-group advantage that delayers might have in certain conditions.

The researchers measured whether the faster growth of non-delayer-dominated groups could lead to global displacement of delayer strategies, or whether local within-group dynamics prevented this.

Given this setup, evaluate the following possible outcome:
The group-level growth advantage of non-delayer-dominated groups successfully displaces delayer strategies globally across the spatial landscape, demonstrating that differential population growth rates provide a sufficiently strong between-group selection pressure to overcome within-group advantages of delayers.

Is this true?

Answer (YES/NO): NO